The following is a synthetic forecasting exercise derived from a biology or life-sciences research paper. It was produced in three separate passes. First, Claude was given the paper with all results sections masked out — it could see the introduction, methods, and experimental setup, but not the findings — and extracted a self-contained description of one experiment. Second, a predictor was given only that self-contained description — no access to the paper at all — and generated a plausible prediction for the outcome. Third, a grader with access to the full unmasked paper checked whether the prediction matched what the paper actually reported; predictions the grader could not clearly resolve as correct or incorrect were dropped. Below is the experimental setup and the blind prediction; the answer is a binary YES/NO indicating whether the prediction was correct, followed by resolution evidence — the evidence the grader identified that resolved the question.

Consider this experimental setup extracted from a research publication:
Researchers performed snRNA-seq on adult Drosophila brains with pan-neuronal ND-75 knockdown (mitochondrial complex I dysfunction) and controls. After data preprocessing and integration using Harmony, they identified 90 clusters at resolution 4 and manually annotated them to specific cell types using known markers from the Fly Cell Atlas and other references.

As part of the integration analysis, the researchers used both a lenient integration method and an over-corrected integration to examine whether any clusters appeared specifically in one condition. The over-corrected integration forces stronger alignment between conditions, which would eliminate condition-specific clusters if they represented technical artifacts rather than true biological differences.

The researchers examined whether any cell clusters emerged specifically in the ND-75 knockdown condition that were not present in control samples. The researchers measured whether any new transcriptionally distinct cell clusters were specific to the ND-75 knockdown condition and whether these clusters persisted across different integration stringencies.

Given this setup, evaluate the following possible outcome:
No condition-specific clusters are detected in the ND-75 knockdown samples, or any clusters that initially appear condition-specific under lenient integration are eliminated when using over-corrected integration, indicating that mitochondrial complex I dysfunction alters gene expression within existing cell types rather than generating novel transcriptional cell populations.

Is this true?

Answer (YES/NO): NO